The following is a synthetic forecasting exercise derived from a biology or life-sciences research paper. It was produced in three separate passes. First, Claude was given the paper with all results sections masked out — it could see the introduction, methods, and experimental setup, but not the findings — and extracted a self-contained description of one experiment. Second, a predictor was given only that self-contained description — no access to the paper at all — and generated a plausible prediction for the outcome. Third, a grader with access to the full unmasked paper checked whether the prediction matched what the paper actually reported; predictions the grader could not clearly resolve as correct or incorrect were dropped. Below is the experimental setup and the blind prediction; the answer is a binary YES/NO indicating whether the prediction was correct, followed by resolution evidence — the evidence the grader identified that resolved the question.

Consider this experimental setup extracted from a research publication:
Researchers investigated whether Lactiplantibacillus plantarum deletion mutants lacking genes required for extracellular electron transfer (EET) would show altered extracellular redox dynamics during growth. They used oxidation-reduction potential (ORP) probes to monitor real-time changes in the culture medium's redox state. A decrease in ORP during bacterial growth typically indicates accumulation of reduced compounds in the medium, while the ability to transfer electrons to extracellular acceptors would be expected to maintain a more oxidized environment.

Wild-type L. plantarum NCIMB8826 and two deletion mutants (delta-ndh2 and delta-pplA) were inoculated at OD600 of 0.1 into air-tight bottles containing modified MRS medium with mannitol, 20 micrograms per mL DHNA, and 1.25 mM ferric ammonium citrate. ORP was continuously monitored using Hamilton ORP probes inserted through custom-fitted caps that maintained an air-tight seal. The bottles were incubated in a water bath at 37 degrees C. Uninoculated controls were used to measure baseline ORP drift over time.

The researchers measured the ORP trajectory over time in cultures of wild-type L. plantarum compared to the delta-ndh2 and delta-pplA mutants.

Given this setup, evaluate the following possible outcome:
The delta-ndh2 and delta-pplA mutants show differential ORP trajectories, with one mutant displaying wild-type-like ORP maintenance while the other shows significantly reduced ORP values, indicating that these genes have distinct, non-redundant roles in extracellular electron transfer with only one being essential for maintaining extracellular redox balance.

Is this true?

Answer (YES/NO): NO